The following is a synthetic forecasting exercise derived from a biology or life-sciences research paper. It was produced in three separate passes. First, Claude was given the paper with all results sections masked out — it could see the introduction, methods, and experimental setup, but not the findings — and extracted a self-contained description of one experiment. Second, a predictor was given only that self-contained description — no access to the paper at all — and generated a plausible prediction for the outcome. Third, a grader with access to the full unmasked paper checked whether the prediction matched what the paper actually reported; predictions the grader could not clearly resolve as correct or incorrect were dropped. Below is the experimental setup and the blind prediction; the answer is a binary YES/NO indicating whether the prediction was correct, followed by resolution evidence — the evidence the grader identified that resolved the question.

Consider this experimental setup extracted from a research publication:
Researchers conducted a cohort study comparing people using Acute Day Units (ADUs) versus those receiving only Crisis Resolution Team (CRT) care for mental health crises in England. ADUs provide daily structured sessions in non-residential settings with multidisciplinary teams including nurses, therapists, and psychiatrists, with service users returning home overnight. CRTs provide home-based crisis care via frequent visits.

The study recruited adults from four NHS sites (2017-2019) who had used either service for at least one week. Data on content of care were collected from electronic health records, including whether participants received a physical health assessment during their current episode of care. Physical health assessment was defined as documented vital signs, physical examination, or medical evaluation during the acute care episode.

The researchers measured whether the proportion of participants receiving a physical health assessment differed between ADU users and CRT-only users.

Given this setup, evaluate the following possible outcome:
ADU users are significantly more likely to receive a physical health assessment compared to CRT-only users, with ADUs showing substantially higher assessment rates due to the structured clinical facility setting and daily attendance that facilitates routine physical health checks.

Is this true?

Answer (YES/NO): YES